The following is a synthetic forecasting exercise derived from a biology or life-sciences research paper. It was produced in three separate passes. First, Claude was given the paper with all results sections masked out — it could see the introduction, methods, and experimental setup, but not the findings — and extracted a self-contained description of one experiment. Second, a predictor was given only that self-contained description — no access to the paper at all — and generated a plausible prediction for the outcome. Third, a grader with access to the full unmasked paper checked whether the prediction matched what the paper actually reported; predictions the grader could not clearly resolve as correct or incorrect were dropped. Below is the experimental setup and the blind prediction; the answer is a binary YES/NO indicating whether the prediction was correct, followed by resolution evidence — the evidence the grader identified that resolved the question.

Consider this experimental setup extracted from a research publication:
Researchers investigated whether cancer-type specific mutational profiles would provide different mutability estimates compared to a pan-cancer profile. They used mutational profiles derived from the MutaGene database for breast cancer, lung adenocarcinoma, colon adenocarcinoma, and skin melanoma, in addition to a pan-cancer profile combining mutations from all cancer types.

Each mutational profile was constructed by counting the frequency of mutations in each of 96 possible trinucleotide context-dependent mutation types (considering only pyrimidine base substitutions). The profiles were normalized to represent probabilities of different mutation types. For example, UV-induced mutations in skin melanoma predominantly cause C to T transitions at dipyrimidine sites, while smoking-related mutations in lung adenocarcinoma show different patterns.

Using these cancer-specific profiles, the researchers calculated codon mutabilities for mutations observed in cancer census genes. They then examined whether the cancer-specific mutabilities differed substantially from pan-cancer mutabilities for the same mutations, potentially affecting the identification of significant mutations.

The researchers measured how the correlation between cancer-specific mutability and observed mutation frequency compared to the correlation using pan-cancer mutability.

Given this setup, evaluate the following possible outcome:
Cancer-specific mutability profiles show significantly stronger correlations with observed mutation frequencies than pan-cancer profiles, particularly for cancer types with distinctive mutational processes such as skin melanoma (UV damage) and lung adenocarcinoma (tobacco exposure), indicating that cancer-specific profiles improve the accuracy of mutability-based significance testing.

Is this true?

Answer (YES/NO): NO